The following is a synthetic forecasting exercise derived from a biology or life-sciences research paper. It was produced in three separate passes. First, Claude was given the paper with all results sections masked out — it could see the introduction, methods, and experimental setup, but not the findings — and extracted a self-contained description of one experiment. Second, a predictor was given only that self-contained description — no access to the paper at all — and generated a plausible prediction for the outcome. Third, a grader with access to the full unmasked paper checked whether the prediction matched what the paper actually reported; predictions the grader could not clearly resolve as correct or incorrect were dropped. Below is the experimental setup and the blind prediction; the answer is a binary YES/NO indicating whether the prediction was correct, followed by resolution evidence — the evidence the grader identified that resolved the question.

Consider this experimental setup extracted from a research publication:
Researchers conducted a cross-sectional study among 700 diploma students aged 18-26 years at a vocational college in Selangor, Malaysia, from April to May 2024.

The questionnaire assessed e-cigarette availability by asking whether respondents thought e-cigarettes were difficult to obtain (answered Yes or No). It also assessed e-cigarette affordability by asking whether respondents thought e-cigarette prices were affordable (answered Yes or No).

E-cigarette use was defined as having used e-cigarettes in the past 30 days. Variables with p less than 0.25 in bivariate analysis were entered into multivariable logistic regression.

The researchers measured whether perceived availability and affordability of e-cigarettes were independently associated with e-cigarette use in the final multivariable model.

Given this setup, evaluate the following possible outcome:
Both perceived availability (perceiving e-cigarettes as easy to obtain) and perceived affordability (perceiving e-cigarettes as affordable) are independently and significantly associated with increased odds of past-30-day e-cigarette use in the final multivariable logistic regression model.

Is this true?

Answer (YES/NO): NO